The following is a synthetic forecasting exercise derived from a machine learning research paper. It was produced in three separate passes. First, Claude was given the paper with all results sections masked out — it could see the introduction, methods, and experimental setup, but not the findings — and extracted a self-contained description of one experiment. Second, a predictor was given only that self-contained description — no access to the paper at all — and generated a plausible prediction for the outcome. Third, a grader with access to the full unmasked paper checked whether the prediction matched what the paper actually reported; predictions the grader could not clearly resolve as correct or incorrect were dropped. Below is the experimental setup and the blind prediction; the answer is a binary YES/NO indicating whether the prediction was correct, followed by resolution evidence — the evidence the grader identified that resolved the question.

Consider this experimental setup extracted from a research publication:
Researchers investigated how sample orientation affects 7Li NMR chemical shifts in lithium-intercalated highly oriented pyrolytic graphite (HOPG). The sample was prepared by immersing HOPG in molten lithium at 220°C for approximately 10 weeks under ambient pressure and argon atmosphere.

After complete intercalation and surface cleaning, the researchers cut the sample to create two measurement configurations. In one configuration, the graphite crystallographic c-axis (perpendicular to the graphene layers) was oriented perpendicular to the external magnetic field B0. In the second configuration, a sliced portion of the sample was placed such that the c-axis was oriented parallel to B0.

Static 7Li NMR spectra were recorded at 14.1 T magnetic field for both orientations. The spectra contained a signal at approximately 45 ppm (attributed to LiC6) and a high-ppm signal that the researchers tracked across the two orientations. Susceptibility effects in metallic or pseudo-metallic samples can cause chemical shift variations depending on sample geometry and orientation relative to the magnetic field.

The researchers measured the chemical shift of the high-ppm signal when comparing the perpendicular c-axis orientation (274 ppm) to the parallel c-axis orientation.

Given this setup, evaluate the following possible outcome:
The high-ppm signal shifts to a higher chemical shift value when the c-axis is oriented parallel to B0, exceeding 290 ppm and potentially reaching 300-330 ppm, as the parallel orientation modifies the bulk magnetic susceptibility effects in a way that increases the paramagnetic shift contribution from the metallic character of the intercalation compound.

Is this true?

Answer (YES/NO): NO